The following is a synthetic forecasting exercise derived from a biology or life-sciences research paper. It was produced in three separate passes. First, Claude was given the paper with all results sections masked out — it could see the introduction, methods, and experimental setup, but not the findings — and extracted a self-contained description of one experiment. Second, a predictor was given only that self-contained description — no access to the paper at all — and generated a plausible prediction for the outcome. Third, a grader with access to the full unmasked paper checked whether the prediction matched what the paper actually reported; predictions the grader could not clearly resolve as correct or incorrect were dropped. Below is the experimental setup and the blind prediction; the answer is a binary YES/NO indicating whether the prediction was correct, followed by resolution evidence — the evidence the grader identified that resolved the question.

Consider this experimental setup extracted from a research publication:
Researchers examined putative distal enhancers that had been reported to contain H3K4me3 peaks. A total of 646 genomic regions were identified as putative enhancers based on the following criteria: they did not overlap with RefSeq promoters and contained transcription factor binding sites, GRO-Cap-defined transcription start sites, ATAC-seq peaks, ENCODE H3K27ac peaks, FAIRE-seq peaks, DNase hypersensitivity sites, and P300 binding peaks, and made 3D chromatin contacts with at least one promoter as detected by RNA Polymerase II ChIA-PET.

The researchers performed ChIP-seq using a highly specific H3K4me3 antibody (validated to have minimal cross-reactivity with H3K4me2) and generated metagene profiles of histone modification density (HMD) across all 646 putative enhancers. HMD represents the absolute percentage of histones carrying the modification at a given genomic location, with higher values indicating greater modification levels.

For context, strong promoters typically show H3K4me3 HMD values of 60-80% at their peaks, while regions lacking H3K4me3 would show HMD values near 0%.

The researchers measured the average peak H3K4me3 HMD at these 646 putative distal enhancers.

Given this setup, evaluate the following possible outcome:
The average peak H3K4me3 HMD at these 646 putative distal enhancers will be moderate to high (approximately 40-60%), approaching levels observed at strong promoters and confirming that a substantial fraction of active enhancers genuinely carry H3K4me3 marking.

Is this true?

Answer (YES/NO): NO